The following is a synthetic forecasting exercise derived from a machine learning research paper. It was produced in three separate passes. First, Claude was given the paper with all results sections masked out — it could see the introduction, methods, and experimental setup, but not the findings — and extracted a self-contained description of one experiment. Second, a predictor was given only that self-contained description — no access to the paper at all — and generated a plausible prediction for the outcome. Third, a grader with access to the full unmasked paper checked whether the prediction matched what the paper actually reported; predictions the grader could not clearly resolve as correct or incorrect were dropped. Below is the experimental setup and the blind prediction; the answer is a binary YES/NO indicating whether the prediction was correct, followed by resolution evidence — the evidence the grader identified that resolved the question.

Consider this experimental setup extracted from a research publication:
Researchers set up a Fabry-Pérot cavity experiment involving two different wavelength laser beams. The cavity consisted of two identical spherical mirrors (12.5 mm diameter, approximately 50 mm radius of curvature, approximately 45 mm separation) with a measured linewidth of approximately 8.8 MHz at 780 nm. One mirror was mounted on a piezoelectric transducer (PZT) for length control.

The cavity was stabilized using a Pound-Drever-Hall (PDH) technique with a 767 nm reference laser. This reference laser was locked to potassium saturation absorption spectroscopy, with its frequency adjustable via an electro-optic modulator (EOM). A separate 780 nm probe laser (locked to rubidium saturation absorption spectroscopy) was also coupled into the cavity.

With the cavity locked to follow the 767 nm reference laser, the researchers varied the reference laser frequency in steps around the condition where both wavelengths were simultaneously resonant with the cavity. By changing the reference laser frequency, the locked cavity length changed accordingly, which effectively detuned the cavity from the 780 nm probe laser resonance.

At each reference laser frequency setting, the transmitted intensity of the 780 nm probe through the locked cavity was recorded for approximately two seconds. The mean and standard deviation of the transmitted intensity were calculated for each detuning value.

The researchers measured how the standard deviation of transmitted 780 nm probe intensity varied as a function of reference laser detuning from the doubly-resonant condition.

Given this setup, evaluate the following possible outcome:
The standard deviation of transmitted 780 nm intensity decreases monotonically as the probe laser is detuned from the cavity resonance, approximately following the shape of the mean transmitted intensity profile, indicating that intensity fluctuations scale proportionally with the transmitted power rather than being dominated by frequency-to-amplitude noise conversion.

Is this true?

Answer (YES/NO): YES